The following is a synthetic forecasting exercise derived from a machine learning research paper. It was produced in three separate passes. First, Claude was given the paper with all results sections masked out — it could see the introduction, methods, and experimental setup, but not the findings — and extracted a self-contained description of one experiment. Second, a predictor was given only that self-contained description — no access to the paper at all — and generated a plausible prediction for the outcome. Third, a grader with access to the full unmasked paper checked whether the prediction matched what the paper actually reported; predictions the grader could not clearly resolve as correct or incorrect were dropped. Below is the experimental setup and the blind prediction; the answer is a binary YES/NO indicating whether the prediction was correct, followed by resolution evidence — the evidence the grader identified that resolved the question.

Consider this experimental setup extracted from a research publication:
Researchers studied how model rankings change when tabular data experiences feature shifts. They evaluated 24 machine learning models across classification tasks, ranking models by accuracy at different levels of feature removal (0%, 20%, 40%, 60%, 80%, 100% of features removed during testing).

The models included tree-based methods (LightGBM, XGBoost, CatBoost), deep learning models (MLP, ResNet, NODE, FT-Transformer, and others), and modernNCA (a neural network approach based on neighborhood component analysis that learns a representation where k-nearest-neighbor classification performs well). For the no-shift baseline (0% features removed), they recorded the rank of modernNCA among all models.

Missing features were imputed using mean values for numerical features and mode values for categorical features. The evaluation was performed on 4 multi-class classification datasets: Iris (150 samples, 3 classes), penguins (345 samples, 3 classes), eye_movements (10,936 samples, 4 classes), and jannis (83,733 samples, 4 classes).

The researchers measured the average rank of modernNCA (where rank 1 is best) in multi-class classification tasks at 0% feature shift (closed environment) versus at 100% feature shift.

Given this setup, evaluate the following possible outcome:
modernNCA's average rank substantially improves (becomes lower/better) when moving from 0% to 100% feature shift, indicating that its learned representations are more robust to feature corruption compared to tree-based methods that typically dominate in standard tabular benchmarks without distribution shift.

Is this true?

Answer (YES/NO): NO